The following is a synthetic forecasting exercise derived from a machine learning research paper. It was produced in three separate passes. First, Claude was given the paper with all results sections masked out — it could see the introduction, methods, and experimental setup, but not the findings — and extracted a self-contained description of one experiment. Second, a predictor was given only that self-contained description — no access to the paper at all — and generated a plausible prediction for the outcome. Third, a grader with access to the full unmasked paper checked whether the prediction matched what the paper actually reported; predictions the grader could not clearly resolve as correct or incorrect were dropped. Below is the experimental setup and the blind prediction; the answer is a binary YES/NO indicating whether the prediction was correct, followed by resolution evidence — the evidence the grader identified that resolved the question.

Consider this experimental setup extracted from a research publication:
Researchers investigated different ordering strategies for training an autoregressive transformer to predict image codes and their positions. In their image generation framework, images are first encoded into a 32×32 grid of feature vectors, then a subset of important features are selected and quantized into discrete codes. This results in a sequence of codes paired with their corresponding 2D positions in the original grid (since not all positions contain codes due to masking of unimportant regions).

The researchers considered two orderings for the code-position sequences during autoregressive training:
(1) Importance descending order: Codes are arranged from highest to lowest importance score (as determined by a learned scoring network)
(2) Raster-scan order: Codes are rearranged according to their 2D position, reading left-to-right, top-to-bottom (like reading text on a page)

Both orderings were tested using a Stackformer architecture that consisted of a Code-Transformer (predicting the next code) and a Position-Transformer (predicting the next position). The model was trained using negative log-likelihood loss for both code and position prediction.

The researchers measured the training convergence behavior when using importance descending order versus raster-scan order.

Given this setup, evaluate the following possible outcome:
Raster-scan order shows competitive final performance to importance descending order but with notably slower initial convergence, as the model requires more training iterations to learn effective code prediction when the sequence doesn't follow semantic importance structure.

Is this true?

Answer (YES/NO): NO